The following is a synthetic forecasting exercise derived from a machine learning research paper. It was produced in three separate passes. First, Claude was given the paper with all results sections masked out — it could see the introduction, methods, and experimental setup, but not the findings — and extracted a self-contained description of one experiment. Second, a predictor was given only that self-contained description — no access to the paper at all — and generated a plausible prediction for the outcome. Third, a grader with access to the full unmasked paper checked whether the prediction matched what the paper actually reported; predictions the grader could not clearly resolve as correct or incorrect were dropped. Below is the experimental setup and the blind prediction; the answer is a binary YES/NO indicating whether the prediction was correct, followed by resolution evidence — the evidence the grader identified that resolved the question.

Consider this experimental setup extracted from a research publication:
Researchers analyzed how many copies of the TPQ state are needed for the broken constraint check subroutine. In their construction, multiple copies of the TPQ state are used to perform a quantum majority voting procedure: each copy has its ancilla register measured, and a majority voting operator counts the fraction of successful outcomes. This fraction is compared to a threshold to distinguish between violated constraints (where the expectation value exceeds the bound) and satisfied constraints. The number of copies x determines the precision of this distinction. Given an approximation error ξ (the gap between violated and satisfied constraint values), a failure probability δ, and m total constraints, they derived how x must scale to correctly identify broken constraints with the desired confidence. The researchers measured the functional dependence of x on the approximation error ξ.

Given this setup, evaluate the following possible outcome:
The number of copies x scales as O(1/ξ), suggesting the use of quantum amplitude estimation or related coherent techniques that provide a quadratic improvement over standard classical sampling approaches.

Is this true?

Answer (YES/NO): NO